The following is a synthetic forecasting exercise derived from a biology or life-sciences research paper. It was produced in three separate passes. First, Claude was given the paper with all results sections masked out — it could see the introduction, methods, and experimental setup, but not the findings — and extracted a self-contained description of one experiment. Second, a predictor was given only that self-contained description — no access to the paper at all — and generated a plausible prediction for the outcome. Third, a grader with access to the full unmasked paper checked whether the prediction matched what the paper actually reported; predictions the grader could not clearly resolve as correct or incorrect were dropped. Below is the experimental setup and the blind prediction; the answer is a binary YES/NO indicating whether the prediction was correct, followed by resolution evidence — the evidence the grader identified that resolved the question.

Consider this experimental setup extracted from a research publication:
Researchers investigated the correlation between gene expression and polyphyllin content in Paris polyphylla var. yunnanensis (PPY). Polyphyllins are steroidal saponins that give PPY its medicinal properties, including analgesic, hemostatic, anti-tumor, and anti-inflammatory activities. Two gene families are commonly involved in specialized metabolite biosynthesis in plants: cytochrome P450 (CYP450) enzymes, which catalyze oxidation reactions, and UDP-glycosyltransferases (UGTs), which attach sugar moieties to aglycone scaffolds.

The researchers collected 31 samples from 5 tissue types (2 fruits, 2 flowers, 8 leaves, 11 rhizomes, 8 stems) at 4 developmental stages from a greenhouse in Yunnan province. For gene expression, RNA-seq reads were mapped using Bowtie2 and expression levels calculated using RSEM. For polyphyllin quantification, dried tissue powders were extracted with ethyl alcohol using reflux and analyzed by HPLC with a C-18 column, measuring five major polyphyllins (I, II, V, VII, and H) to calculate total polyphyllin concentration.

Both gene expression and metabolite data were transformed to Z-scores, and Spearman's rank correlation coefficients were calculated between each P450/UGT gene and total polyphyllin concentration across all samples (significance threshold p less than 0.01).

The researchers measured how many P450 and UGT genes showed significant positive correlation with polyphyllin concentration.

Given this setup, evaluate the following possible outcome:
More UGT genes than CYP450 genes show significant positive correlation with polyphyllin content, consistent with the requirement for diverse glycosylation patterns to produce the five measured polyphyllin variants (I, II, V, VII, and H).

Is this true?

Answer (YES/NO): NO